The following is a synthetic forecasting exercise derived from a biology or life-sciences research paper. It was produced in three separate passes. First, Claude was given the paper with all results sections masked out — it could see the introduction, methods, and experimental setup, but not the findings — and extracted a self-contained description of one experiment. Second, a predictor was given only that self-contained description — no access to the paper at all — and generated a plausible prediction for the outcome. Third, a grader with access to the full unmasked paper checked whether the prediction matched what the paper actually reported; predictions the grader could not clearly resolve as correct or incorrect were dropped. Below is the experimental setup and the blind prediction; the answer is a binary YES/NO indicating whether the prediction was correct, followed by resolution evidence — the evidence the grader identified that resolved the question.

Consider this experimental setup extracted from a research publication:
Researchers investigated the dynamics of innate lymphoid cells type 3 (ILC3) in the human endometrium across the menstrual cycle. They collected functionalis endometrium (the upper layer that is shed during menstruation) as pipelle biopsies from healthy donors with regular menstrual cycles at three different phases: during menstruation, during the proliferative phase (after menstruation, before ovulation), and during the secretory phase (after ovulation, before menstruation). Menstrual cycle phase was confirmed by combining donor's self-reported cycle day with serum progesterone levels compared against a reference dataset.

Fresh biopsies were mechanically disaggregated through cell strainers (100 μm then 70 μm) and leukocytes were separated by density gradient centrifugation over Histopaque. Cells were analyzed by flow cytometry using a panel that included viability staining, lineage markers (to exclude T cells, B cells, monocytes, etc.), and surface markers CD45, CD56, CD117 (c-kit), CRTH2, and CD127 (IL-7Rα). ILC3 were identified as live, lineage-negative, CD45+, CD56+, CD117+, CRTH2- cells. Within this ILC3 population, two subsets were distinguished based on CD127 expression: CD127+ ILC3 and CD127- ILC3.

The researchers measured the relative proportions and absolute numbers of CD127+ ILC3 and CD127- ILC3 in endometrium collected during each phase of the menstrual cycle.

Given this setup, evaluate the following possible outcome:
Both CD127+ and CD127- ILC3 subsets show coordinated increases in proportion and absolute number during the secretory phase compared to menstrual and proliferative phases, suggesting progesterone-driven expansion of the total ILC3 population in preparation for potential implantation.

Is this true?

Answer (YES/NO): NO